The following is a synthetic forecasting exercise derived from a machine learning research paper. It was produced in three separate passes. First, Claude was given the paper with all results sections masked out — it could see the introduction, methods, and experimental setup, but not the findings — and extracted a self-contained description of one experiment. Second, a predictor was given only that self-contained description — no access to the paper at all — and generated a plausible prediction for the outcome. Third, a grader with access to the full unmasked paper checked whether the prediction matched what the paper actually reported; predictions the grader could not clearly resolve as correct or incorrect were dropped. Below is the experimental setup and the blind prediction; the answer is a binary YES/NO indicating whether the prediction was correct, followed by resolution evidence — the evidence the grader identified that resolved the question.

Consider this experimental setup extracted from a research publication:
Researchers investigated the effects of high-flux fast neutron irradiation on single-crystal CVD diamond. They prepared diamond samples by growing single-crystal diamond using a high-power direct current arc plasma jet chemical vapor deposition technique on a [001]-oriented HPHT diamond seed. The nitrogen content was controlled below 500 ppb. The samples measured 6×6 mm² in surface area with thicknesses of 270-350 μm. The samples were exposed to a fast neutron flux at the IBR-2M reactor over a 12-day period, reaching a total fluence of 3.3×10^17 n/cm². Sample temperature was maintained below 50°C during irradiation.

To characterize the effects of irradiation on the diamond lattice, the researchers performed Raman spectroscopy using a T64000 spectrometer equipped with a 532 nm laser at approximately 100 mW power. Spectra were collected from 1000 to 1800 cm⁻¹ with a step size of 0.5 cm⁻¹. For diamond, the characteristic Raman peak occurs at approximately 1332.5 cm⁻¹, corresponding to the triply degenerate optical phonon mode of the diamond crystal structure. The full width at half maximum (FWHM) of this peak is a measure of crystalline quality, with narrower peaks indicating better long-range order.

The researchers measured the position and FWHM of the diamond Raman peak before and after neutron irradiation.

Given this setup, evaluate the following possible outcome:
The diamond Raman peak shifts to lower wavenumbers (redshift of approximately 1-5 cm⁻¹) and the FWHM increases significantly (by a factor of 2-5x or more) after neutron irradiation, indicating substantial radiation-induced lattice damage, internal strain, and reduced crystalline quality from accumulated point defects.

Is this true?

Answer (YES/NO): YES